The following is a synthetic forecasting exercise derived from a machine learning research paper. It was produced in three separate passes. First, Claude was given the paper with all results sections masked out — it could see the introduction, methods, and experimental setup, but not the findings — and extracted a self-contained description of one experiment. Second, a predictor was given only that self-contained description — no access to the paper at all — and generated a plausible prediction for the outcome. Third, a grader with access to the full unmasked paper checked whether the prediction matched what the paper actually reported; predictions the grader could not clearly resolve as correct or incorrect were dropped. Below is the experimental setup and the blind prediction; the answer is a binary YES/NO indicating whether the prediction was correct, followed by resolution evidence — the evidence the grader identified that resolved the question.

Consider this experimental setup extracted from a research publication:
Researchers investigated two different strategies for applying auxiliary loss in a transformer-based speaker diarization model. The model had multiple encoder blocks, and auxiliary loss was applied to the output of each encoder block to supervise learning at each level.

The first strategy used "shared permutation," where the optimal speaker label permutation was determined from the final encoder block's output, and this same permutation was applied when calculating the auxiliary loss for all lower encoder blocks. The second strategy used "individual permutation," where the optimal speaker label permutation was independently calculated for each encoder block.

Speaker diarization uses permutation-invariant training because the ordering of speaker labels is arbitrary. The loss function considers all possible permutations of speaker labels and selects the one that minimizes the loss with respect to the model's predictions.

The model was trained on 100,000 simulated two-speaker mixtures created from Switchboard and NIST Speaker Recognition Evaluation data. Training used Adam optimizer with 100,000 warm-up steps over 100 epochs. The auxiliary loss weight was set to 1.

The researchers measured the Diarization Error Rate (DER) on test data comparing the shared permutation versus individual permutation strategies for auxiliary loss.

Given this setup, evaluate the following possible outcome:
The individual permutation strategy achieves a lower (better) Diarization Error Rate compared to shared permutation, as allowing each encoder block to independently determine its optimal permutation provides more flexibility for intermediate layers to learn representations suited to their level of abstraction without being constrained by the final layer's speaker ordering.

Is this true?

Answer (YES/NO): YES